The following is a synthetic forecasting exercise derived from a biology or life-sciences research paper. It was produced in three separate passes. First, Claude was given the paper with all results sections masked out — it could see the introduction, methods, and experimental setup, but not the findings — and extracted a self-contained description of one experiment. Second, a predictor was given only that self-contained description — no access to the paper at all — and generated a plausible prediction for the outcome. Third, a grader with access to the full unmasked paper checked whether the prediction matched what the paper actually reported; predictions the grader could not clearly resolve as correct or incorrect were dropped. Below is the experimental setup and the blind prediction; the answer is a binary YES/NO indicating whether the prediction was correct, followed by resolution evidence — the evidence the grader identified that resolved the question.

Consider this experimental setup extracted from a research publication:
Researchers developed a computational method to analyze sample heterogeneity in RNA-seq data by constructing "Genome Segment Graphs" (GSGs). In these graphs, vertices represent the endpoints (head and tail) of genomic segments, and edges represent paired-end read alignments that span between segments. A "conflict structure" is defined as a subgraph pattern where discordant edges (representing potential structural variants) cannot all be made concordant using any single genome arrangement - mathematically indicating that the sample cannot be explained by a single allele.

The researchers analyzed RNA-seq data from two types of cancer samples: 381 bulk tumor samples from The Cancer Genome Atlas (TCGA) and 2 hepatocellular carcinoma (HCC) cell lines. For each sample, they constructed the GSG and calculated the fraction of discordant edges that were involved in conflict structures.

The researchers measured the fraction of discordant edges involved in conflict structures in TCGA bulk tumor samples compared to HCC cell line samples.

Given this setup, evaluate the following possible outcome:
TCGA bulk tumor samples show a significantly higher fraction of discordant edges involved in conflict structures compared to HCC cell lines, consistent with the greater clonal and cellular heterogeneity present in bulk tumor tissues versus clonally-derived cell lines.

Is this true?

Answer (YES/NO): YES